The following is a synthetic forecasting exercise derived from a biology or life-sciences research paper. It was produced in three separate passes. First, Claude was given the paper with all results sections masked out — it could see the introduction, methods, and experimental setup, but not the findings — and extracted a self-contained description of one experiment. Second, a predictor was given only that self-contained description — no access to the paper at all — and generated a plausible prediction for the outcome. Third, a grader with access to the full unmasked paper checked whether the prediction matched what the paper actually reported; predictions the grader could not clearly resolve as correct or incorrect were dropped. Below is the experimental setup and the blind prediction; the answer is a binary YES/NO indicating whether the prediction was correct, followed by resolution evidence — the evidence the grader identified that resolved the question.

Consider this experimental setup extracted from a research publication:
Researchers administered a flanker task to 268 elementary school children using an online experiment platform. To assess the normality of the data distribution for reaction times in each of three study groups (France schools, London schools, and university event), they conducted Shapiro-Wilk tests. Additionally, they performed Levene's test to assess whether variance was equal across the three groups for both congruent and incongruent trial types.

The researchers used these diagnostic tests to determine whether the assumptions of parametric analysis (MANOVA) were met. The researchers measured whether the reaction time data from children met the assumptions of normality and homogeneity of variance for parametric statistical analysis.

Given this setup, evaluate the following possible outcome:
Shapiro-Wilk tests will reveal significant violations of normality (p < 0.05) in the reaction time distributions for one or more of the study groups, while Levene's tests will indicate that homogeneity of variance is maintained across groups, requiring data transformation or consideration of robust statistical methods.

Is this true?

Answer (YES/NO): NO